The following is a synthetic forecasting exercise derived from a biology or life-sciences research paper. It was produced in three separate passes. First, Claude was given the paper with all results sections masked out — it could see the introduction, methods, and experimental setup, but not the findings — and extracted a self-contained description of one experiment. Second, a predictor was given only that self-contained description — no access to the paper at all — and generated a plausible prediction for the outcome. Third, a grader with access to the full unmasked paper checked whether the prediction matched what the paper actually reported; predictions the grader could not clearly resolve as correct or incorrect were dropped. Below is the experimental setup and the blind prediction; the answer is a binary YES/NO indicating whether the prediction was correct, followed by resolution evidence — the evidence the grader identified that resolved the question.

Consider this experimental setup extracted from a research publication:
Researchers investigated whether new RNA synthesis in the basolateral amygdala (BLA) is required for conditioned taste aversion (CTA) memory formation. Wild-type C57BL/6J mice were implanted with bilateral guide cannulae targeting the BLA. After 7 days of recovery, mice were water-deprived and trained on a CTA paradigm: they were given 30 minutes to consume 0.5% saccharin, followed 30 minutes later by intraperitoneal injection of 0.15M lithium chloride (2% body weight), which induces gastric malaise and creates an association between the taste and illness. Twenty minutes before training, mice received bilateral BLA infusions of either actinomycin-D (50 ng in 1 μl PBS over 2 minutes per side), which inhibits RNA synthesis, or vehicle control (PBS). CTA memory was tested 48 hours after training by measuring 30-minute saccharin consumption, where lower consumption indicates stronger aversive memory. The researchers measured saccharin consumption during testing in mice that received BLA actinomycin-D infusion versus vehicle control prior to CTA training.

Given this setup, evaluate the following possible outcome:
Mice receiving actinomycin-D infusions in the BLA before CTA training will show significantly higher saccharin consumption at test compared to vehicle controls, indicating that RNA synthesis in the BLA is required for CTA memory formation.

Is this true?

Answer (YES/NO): YES